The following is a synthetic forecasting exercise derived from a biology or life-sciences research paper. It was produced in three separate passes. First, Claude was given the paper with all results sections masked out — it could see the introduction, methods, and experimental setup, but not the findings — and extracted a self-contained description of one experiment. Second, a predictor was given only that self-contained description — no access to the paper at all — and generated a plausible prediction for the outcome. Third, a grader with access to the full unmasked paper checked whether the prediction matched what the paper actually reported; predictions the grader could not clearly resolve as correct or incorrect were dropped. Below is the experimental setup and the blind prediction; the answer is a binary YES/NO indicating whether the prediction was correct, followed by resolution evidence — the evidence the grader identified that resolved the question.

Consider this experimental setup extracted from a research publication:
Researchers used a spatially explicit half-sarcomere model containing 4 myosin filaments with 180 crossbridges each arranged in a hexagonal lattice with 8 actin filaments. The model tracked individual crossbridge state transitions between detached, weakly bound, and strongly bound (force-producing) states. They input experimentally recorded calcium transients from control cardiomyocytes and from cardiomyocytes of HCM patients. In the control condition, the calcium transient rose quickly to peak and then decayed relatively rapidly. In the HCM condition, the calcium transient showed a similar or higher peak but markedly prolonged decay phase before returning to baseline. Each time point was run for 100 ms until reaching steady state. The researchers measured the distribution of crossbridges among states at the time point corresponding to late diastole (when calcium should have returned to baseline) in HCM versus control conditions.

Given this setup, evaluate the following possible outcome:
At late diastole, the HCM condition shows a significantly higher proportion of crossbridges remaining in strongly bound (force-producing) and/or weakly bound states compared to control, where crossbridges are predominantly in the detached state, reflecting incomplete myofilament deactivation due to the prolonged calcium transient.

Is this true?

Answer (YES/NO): YES